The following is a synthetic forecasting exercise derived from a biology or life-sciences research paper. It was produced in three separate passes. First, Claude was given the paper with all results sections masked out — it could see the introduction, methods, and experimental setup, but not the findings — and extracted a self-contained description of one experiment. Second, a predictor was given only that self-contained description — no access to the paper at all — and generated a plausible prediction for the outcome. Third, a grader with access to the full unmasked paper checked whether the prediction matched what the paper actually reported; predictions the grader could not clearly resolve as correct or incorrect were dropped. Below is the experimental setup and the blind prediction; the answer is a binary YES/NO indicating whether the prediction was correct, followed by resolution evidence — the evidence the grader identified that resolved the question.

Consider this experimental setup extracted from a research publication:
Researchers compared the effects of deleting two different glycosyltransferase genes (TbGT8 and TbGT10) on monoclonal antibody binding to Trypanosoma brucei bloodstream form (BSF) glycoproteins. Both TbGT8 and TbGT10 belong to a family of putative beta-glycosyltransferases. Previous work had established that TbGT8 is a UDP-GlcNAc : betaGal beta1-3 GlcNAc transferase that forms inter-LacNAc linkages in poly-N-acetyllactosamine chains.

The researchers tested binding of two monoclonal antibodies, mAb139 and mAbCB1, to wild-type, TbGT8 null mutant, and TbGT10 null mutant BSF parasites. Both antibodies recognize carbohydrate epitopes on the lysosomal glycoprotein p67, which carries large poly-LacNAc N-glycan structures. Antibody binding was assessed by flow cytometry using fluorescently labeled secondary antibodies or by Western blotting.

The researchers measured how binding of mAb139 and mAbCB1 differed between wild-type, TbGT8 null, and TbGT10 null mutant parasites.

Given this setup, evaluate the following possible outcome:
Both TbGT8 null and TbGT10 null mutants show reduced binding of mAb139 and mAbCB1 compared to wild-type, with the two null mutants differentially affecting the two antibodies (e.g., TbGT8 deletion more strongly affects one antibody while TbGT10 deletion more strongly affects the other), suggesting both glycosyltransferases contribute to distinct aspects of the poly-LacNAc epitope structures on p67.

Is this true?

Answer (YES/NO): NO